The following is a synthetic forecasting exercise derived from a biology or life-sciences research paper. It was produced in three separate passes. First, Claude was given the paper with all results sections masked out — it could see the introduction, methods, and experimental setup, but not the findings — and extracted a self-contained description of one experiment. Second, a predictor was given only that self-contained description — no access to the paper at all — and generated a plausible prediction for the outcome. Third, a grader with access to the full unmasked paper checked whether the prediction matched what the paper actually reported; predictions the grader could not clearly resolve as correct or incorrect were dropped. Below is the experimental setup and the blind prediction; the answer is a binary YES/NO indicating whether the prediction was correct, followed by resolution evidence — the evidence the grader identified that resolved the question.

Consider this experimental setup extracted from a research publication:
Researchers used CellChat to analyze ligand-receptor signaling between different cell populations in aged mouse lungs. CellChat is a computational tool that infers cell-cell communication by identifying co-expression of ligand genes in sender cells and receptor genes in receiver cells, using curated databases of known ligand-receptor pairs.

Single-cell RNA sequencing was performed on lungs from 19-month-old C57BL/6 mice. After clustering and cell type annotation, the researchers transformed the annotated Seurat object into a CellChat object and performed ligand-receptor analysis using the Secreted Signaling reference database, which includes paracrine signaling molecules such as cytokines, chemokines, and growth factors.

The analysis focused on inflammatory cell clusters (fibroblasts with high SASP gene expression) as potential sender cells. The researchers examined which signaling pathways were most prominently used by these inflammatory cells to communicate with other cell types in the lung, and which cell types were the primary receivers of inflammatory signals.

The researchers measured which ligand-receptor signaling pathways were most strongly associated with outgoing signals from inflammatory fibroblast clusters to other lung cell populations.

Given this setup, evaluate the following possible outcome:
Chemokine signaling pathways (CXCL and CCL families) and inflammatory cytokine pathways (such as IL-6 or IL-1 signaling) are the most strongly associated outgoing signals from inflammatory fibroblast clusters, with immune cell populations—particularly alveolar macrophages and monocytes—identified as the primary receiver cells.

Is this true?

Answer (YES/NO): NO